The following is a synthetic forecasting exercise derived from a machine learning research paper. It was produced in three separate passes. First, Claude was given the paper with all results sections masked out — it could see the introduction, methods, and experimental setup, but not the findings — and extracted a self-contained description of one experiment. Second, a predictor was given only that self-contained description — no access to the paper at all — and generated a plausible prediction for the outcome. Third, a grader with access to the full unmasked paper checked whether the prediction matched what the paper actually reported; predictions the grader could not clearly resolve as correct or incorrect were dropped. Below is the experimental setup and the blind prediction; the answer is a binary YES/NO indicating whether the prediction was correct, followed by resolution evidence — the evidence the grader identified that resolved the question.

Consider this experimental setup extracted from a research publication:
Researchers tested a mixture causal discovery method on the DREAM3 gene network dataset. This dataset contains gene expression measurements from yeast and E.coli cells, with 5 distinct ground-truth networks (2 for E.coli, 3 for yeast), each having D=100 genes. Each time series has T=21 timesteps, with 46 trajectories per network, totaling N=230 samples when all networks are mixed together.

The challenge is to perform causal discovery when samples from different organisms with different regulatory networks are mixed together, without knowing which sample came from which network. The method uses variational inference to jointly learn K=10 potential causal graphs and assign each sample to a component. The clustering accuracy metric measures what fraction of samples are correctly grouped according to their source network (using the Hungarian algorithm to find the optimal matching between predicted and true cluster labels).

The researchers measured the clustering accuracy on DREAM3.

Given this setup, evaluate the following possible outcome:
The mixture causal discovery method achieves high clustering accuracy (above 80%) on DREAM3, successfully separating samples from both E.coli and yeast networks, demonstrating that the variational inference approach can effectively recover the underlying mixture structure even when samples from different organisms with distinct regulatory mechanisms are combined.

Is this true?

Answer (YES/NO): YES